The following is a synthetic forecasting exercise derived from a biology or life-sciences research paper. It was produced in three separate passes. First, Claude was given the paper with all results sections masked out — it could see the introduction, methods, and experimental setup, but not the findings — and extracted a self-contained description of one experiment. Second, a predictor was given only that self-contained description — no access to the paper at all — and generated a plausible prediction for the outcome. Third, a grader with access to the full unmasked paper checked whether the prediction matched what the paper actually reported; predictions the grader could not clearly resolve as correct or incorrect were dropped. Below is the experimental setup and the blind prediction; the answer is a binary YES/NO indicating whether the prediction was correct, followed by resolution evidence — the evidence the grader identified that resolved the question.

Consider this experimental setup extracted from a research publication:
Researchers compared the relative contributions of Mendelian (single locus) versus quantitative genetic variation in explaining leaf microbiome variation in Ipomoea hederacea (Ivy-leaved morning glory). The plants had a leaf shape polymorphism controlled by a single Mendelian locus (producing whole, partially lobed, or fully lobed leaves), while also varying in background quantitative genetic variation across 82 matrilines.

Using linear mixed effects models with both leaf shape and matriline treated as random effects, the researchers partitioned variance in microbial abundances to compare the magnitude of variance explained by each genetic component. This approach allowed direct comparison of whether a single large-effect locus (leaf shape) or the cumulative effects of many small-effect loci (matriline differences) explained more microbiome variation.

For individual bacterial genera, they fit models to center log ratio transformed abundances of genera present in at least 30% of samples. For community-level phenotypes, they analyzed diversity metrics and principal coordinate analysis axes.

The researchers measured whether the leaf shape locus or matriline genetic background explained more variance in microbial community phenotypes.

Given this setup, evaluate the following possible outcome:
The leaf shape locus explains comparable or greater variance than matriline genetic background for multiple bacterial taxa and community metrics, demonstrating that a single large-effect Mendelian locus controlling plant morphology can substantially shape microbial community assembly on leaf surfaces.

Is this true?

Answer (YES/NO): NO